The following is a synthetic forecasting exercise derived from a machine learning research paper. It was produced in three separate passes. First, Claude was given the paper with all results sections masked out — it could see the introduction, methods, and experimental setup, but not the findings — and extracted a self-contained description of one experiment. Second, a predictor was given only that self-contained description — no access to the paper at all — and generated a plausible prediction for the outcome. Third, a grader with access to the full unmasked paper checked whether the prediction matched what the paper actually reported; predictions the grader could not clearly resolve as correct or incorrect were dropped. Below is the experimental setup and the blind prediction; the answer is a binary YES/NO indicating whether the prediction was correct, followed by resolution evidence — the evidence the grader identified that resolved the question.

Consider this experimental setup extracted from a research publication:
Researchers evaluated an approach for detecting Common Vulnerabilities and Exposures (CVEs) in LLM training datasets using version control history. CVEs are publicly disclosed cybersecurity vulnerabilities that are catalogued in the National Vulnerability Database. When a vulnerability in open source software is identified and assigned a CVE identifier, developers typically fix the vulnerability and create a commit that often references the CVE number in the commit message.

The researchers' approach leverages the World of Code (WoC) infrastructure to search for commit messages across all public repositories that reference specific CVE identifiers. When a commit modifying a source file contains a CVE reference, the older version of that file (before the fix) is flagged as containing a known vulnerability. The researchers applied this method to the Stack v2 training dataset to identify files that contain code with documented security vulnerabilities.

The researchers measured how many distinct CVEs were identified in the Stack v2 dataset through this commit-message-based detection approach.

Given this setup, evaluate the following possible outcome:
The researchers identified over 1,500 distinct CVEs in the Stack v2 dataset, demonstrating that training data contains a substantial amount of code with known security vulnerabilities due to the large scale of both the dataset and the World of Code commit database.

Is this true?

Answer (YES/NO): YES